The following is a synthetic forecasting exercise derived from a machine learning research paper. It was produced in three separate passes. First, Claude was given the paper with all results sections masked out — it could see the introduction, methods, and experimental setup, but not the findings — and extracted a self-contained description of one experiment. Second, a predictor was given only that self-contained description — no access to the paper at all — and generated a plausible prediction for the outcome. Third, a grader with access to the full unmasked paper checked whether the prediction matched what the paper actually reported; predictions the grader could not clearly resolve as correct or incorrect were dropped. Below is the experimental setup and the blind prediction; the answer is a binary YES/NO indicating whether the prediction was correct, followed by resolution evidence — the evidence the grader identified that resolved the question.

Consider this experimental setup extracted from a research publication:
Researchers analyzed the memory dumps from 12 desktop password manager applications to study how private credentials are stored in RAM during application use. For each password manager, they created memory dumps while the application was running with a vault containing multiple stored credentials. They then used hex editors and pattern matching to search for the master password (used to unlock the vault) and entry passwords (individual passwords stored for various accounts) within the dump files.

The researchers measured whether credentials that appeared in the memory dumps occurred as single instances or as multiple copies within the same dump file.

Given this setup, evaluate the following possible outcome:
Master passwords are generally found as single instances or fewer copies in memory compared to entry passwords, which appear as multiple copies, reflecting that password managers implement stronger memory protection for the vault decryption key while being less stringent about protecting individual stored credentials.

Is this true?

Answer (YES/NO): YES